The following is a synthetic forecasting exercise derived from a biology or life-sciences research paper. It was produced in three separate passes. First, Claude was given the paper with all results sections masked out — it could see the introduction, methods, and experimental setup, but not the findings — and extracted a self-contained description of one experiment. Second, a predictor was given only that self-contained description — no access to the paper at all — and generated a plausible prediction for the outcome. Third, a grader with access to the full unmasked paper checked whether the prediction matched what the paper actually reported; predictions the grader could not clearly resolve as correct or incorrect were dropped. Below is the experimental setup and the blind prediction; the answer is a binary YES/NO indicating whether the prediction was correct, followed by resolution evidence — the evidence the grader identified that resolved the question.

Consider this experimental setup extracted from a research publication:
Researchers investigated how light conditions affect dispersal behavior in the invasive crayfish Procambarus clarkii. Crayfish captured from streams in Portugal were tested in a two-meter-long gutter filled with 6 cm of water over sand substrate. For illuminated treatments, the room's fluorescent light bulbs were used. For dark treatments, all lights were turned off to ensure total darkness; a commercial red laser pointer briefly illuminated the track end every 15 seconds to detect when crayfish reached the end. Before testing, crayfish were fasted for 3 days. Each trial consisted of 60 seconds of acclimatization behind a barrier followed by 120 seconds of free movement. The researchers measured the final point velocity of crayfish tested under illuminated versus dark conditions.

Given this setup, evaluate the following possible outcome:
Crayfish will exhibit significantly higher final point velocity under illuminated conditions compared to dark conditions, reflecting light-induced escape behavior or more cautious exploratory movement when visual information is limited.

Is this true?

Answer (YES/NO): NO